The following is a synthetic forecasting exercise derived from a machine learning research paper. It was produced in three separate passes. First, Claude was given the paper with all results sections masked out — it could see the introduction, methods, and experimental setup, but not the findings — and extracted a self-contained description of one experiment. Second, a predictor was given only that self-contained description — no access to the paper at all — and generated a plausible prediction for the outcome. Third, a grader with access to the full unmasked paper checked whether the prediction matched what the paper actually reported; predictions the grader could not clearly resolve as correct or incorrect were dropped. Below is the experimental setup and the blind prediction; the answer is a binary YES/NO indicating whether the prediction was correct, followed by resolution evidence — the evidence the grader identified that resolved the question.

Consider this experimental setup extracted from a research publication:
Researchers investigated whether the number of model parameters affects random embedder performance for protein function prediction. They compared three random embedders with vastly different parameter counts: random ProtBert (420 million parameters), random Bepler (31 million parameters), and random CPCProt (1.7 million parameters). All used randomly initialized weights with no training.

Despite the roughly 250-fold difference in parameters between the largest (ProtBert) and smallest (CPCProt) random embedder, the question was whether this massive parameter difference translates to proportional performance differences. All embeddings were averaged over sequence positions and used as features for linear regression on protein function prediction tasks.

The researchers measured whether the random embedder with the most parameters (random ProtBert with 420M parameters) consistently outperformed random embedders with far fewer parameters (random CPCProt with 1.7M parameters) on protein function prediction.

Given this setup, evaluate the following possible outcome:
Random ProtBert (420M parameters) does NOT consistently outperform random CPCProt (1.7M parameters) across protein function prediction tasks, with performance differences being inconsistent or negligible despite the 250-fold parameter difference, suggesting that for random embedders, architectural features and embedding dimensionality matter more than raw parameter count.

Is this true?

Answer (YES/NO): NO